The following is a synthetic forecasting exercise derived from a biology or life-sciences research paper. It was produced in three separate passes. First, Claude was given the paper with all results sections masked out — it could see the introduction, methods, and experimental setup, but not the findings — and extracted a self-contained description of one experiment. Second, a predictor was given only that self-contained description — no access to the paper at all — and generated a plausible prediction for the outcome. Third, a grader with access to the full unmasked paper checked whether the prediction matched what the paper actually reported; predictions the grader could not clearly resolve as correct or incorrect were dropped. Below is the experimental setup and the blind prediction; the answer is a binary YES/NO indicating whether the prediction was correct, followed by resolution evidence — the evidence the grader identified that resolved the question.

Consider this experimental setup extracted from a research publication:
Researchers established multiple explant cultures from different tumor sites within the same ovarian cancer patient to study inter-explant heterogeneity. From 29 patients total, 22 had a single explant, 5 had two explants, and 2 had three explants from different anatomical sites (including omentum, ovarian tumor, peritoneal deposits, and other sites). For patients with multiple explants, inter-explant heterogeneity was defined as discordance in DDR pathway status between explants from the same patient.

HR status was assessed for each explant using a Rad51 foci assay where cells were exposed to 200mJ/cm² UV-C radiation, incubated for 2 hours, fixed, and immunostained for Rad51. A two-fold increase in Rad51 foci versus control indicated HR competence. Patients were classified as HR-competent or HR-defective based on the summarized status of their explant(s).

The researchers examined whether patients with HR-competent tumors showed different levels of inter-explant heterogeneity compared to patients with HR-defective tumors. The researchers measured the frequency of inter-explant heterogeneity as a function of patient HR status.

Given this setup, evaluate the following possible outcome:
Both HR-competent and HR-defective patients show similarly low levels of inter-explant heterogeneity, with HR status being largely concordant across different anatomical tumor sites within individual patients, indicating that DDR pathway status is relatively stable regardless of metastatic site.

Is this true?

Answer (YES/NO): NO